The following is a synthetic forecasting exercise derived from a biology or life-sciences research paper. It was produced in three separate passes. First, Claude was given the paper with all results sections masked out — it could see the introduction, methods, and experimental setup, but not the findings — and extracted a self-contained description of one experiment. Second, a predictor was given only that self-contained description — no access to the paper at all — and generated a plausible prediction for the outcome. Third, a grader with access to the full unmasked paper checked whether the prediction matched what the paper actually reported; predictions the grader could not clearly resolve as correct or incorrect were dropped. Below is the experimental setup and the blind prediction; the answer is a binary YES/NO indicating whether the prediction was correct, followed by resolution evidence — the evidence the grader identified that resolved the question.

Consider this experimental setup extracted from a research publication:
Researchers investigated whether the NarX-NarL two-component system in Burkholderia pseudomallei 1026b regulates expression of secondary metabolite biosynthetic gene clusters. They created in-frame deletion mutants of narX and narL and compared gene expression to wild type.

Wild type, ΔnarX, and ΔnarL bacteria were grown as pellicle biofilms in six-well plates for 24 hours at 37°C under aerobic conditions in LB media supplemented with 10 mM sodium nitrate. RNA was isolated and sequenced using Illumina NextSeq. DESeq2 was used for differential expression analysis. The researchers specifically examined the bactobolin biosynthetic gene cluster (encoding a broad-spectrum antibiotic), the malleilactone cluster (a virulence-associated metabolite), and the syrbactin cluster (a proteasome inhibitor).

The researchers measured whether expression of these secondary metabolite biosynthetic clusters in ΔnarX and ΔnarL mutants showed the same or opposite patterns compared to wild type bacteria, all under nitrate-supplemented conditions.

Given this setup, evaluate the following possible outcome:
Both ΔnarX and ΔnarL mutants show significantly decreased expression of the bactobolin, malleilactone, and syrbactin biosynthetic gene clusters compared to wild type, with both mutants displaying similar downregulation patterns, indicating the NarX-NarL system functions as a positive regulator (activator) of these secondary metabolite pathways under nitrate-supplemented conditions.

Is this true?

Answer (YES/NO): NO